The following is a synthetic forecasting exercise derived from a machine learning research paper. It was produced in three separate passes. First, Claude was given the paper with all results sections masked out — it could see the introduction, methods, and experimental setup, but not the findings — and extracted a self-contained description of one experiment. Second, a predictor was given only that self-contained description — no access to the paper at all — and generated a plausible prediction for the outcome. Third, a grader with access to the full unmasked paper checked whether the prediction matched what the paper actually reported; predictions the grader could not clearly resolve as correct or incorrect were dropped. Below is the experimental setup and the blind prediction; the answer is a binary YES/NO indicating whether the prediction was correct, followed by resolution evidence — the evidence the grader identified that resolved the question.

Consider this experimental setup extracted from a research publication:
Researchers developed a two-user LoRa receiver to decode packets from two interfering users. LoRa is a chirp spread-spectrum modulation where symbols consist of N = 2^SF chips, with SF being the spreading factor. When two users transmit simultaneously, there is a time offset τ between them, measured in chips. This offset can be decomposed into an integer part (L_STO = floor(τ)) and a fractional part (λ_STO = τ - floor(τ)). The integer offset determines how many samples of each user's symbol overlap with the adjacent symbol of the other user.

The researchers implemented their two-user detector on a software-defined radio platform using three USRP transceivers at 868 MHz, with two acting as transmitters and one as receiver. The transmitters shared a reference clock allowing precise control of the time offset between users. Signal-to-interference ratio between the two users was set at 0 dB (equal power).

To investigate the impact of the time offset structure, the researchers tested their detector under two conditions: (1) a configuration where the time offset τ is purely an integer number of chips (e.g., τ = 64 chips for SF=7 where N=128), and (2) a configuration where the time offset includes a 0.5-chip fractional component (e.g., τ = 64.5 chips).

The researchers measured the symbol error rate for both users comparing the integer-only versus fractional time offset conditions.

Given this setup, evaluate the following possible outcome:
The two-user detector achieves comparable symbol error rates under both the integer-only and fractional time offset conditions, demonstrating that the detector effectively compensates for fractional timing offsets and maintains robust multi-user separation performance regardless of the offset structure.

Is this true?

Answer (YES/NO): NO